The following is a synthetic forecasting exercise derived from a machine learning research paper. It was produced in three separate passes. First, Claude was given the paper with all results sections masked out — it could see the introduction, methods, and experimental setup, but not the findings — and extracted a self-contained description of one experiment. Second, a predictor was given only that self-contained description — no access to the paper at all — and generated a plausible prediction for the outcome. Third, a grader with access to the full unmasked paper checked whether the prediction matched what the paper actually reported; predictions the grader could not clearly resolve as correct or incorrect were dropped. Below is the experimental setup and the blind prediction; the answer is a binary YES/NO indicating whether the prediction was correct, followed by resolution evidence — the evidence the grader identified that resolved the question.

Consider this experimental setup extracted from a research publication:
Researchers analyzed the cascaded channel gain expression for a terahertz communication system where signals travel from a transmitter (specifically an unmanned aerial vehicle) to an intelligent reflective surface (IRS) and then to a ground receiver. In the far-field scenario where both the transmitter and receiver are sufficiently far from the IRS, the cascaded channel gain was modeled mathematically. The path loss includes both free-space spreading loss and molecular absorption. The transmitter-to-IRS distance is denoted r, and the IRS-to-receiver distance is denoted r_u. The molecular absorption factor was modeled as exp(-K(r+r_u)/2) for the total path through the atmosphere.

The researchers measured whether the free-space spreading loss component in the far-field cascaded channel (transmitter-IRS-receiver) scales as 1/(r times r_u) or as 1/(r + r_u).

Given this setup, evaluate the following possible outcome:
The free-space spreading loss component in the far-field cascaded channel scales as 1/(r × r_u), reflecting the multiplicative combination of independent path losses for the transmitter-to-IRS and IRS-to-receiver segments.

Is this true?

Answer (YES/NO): YES